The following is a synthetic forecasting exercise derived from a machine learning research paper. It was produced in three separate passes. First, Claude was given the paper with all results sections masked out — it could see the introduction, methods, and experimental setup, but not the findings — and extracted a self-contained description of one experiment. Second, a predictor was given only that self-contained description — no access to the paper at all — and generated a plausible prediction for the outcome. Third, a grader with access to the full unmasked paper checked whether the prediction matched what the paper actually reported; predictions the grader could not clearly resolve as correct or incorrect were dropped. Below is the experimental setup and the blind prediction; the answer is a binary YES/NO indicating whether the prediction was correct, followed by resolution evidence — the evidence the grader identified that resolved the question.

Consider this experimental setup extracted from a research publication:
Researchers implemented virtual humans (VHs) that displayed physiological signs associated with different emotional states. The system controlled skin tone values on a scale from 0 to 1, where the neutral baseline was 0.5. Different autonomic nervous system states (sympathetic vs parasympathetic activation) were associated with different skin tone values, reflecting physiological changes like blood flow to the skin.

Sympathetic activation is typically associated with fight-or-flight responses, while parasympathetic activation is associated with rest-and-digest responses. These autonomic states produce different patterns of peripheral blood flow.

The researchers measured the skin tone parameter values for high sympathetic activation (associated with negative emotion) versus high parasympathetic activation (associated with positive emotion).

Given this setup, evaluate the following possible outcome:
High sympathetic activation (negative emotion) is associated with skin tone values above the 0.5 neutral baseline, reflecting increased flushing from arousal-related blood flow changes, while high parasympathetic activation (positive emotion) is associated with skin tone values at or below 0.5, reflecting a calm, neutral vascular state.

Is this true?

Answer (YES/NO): NO